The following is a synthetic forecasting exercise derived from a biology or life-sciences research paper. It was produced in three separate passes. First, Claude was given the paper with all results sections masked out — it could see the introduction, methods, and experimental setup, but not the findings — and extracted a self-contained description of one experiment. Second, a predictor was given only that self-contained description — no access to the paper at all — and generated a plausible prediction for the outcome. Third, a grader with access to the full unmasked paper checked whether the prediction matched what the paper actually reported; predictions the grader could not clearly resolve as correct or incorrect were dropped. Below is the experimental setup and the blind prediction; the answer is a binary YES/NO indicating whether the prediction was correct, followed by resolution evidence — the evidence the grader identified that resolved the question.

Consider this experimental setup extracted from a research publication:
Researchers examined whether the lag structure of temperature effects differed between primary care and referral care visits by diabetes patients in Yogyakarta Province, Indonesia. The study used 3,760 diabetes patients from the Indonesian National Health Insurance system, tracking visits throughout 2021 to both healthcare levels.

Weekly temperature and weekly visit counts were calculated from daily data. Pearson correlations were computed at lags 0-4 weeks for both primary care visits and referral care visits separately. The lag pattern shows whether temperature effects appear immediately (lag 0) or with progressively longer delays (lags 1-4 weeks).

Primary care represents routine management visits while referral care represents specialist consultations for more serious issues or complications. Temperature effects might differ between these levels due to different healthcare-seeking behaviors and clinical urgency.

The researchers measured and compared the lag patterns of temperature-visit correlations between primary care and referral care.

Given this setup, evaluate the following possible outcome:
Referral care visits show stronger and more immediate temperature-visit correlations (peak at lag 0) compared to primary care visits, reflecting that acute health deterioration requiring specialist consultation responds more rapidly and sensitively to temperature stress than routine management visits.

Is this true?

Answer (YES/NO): NO